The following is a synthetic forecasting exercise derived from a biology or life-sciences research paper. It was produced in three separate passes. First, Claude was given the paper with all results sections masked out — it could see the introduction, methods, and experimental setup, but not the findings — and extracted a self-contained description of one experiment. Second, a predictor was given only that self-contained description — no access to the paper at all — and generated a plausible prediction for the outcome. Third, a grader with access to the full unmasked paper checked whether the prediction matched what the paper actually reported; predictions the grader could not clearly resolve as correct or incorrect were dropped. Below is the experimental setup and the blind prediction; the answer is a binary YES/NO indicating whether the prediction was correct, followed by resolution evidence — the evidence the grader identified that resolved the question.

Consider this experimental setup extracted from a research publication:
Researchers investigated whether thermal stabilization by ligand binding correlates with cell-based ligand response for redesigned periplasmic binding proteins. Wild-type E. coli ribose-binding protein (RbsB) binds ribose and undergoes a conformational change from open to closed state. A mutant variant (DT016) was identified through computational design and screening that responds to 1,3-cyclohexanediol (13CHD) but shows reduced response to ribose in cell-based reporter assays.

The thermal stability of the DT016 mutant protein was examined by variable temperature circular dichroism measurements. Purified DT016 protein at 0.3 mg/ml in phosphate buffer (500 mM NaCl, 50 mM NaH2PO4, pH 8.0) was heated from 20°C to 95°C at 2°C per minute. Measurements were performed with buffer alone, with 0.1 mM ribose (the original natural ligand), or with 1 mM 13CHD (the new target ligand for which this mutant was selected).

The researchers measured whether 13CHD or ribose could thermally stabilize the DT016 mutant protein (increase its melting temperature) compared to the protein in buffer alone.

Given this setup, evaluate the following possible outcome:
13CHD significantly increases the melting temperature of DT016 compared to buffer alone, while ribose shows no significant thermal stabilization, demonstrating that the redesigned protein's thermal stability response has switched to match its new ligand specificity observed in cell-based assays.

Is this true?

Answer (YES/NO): NO